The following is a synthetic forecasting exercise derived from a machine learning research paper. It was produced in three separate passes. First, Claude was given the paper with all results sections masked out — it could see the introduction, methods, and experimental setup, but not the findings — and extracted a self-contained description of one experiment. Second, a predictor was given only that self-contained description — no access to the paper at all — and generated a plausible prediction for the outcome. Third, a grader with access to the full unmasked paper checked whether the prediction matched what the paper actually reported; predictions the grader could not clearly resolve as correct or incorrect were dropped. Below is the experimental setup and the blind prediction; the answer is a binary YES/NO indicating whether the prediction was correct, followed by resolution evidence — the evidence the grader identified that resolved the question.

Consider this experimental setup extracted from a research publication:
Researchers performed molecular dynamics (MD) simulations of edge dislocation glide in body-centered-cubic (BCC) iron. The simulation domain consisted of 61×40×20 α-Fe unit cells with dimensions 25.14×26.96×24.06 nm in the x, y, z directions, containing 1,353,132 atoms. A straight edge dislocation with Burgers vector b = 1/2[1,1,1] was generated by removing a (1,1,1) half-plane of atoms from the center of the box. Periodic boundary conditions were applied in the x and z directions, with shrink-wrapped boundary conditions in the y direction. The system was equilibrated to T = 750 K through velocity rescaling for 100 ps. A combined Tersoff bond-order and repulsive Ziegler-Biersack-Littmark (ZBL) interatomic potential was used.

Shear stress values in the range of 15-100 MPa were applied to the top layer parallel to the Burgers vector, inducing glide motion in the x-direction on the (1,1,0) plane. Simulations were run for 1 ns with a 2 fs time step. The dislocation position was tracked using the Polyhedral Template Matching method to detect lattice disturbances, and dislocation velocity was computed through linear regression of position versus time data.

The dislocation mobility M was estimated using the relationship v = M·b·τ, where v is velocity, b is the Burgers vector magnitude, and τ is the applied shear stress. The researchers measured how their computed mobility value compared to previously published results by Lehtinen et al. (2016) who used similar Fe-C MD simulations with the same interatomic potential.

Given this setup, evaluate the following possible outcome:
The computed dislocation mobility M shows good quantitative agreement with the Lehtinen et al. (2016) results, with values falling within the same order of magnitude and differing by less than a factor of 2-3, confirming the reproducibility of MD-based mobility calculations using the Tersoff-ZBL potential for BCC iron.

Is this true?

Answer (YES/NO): YES